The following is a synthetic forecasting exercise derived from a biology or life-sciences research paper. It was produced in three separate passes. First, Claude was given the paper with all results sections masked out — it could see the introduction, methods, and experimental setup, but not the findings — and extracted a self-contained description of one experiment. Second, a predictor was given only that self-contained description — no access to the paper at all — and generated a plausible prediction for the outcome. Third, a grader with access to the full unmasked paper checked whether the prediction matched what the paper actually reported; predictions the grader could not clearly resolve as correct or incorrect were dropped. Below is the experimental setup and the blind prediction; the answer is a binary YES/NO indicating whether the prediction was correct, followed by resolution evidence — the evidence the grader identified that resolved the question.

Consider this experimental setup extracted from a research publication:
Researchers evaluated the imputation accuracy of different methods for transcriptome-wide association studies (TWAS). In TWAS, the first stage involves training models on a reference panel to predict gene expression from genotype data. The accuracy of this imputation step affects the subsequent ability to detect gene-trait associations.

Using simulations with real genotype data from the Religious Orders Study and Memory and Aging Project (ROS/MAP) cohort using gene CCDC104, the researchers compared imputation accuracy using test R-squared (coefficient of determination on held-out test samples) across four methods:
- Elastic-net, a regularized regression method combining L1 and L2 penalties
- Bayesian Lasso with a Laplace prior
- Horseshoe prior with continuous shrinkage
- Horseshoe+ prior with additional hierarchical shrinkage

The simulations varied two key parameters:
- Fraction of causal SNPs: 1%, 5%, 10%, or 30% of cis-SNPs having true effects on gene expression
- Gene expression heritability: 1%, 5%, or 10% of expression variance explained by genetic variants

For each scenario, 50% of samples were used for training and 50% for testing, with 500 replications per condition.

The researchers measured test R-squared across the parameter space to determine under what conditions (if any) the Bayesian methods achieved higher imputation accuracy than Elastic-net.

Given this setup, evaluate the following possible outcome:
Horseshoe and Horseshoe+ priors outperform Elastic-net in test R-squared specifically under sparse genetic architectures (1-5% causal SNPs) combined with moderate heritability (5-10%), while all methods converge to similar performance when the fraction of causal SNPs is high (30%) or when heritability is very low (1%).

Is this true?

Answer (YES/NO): NO